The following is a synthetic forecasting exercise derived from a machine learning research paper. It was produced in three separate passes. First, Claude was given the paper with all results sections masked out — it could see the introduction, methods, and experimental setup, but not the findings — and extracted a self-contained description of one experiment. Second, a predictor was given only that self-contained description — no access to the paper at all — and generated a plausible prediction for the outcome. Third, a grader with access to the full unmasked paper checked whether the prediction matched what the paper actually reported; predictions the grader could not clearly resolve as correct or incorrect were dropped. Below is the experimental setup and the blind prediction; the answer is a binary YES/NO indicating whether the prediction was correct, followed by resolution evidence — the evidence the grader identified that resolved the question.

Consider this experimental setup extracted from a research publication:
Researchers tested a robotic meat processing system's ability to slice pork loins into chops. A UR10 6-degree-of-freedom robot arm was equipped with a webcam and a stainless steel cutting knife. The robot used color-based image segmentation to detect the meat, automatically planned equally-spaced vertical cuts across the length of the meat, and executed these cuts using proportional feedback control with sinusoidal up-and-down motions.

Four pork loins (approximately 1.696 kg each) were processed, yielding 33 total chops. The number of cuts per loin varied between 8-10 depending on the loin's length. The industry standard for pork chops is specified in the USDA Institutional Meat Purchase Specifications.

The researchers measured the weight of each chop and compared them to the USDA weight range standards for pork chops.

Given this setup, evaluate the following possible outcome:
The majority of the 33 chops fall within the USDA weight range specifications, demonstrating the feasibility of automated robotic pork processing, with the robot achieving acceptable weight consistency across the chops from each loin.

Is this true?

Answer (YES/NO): YES